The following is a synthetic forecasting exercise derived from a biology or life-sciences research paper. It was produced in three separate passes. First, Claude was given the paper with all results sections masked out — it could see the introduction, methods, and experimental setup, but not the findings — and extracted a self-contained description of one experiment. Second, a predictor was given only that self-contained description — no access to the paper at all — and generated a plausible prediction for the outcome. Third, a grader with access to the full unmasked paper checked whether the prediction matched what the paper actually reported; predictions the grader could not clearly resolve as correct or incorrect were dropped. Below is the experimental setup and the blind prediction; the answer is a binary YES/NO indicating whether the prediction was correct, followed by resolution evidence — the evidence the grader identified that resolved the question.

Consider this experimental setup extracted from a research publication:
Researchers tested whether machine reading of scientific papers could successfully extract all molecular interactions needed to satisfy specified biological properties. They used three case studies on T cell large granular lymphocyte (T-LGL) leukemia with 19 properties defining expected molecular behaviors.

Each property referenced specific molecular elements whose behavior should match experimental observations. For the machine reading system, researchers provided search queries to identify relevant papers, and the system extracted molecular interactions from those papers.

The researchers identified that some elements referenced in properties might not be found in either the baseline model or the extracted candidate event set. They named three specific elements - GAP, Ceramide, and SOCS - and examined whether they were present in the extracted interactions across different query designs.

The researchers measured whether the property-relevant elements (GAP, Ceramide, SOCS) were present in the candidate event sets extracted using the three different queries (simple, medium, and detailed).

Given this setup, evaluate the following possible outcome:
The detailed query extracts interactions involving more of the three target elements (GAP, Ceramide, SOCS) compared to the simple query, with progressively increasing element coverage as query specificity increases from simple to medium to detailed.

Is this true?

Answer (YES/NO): NO